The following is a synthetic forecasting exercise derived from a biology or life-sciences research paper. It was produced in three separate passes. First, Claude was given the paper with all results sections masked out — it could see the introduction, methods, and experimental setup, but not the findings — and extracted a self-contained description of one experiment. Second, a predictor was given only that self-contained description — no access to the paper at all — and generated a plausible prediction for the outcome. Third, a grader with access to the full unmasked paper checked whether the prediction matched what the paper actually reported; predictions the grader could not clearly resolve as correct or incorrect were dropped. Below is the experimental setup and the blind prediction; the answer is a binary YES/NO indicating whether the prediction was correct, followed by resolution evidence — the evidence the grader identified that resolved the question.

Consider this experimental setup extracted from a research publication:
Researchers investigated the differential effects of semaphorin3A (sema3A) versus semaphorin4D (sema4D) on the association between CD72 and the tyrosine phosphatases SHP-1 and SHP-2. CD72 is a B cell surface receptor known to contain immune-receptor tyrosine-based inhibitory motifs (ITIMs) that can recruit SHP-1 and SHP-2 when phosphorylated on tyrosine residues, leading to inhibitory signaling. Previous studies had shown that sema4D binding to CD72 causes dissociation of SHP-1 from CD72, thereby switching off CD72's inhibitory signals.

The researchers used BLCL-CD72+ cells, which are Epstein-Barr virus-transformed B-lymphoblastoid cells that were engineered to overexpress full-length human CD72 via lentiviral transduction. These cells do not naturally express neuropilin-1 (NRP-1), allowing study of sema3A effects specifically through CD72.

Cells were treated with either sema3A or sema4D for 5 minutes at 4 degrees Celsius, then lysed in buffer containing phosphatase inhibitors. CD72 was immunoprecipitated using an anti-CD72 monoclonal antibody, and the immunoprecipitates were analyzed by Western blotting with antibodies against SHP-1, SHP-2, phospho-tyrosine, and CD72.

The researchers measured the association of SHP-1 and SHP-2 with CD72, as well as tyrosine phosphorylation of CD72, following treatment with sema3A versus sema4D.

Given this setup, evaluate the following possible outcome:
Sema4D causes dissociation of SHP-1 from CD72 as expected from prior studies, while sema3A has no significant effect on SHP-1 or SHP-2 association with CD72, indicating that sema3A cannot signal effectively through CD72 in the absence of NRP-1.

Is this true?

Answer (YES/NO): NO